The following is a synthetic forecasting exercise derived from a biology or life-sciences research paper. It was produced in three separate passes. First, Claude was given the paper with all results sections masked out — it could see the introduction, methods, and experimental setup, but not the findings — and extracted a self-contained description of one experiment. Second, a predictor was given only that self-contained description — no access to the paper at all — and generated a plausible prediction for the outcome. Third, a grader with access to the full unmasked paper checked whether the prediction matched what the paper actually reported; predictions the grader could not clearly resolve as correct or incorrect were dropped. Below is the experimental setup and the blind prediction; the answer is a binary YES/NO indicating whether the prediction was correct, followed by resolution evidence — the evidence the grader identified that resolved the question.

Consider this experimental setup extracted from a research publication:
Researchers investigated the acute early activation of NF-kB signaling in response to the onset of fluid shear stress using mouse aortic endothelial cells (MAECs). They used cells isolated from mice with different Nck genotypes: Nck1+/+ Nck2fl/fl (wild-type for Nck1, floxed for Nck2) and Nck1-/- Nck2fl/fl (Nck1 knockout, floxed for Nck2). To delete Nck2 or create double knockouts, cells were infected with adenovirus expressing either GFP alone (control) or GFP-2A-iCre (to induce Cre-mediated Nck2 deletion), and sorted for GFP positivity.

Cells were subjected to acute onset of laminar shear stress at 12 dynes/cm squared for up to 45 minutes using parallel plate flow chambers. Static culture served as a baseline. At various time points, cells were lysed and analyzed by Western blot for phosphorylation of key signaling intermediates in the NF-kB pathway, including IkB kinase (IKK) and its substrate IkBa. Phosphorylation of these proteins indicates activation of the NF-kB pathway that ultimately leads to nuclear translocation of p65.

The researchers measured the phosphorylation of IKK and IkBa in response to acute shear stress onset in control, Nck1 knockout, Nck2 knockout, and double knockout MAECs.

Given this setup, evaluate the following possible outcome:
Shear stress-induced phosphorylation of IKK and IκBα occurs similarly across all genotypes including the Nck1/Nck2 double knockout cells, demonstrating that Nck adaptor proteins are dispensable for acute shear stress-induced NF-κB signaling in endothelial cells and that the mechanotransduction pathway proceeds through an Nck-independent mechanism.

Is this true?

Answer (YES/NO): NO